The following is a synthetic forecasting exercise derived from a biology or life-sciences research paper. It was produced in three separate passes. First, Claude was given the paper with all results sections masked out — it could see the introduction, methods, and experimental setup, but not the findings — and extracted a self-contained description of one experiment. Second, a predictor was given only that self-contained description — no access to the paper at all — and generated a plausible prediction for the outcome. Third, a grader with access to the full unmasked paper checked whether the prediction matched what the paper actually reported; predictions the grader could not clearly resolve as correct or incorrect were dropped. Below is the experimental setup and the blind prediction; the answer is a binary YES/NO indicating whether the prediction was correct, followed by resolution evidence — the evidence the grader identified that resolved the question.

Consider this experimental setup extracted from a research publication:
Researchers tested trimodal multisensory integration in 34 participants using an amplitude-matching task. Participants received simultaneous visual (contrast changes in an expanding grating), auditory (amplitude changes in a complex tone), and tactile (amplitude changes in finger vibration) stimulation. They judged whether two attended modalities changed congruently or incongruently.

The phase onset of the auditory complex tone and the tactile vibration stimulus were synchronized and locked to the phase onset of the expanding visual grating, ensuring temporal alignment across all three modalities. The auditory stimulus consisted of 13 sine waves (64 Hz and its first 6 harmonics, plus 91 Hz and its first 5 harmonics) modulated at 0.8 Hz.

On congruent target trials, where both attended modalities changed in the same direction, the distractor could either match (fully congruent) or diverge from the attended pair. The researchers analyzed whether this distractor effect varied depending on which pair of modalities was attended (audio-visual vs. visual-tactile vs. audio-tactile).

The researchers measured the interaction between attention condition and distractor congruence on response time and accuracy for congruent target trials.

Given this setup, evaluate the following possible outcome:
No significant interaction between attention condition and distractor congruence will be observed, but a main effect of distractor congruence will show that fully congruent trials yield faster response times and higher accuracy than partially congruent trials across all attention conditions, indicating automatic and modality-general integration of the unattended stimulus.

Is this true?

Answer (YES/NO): NO